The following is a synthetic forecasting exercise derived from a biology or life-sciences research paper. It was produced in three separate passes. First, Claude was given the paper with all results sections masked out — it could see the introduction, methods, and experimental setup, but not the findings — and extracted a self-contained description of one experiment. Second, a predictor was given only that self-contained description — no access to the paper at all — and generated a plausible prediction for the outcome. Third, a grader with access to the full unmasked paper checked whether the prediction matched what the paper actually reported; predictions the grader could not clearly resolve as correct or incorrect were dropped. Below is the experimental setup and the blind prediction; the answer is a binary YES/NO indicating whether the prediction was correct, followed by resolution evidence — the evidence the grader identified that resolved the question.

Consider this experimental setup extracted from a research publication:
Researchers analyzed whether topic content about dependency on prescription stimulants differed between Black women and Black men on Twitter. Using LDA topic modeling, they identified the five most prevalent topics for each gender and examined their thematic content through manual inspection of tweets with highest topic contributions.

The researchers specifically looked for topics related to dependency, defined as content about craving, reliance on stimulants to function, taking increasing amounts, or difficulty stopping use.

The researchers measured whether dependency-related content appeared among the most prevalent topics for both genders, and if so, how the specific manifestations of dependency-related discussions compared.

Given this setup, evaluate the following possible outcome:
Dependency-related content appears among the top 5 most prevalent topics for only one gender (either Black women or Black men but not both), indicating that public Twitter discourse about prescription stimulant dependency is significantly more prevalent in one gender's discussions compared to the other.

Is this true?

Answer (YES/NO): NO